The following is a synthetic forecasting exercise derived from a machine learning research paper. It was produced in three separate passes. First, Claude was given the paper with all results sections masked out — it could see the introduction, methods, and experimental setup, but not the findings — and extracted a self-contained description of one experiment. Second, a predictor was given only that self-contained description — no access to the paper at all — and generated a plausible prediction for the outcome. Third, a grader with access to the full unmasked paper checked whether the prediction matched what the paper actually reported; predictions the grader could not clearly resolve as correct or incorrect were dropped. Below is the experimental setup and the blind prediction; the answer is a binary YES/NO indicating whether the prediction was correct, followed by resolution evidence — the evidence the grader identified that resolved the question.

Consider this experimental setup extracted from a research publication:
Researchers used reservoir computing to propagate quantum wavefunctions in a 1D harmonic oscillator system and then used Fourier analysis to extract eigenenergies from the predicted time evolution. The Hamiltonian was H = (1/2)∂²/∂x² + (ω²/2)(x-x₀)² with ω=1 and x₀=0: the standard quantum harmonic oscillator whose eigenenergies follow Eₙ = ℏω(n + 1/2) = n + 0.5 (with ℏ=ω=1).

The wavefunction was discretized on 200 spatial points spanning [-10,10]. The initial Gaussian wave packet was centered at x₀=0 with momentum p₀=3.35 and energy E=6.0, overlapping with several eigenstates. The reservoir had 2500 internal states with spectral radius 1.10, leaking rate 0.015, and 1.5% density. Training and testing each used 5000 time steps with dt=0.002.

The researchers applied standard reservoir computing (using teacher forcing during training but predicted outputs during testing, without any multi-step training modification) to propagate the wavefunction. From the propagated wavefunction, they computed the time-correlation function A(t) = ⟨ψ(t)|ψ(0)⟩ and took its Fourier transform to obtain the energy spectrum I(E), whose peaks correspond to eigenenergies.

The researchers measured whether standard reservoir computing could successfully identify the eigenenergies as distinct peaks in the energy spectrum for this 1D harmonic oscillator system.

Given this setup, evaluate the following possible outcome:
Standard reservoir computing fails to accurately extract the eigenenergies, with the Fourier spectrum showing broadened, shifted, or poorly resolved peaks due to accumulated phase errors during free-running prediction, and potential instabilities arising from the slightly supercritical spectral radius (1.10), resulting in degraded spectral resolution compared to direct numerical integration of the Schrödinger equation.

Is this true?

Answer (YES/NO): NO